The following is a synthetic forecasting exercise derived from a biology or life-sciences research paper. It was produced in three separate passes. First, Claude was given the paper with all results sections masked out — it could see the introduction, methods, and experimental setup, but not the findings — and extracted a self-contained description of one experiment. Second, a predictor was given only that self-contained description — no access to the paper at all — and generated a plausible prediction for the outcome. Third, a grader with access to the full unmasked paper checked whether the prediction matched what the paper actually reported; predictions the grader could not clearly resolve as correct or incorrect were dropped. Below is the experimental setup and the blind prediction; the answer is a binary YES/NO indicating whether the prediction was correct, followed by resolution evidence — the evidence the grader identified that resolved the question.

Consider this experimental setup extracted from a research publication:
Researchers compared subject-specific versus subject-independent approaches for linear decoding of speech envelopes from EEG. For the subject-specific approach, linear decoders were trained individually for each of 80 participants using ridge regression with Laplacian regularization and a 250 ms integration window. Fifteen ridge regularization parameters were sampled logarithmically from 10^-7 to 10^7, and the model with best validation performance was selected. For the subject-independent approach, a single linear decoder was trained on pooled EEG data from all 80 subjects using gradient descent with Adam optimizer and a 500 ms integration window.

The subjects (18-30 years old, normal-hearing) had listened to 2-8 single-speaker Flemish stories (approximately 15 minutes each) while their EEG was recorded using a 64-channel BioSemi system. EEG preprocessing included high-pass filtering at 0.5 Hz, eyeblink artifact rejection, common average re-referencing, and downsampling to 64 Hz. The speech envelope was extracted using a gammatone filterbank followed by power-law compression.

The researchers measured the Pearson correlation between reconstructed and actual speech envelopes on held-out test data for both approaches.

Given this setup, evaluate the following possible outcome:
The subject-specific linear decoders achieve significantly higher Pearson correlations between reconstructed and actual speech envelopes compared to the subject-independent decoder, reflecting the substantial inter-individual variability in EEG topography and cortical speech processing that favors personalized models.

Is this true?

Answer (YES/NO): YES